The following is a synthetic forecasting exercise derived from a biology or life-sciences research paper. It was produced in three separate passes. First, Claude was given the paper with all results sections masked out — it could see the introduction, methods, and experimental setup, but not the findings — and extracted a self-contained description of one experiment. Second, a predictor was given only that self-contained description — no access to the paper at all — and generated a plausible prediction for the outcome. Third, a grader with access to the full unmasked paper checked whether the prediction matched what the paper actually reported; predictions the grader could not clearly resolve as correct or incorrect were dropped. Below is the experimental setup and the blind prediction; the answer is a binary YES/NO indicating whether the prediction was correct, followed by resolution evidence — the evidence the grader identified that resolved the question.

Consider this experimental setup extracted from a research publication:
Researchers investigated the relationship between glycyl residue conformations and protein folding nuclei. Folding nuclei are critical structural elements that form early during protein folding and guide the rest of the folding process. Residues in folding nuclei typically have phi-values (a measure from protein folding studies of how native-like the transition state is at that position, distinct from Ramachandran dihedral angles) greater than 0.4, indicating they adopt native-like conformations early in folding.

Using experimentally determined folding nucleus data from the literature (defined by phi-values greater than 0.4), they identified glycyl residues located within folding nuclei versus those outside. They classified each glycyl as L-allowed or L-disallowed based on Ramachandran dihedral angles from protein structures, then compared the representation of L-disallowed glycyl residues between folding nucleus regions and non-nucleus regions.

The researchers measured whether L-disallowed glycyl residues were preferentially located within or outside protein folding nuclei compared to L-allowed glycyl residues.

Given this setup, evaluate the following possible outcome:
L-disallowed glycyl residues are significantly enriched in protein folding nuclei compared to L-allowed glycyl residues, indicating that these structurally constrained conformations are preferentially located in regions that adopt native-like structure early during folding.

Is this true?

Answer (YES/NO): YES